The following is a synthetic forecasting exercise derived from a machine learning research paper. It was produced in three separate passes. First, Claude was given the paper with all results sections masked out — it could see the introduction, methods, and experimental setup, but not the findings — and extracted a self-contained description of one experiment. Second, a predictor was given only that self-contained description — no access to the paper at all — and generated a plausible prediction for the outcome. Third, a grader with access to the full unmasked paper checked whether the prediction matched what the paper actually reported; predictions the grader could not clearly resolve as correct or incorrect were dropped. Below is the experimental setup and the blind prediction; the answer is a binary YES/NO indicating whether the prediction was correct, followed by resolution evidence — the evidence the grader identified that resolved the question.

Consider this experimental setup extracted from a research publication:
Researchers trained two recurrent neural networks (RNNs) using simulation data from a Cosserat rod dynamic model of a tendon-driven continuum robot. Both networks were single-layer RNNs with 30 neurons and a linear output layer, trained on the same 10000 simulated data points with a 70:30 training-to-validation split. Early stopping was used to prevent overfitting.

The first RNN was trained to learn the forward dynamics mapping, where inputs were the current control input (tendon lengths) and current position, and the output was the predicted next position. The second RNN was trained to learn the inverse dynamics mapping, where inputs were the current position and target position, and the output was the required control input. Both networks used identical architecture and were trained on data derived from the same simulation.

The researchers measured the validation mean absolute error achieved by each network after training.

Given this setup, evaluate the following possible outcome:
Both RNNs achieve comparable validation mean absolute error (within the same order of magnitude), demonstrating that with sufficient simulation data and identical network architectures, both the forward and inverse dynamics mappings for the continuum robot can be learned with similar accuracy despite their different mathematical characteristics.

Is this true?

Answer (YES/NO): YES